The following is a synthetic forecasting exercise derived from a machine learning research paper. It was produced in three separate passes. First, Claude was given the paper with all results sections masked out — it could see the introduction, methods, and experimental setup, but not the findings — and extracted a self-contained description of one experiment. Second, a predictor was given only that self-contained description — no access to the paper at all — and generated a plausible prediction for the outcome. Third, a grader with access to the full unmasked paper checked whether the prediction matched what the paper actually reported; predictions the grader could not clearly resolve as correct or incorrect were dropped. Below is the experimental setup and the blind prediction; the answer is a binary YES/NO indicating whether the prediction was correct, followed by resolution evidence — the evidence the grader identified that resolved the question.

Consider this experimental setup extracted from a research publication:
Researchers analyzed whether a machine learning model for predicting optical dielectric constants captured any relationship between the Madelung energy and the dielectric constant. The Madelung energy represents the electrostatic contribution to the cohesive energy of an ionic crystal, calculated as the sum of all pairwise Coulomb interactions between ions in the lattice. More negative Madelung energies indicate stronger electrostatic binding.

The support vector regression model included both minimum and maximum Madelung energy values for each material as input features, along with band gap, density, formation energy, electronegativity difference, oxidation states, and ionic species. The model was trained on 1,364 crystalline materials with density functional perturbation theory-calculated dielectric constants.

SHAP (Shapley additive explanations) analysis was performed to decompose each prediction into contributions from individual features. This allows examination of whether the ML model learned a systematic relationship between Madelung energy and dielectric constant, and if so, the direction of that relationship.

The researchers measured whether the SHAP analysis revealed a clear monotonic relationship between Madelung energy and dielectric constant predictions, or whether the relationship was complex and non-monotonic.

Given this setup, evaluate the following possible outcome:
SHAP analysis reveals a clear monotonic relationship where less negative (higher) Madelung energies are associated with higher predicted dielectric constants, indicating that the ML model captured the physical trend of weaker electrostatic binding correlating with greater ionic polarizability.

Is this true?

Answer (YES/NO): NO